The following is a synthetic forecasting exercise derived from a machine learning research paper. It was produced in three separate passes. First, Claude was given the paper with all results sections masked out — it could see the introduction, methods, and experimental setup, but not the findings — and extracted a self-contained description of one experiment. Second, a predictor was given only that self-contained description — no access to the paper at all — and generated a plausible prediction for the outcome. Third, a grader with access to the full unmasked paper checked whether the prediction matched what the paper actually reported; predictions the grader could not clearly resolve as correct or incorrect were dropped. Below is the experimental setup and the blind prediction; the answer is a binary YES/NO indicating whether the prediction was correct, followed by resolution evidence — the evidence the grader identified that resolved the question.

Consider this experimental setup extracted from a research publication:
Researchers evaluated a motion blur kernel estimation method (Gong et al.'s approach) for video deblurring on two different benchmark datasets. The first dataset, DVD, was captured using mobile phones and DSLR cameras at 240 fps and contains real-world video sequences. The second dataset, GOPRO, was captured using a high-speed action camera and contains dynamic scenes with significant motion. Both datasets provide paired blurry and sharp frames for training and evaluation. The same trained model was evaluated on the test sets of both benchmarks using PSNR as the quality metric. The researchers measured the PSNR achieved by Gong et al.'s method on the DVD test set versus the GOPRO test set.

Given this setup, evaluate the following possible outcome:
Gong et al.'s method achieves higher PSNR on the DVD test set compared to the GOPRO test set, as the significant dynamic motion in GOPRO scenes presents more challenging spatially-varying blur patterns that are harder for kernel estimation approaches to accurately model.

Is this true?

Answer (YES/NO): YES